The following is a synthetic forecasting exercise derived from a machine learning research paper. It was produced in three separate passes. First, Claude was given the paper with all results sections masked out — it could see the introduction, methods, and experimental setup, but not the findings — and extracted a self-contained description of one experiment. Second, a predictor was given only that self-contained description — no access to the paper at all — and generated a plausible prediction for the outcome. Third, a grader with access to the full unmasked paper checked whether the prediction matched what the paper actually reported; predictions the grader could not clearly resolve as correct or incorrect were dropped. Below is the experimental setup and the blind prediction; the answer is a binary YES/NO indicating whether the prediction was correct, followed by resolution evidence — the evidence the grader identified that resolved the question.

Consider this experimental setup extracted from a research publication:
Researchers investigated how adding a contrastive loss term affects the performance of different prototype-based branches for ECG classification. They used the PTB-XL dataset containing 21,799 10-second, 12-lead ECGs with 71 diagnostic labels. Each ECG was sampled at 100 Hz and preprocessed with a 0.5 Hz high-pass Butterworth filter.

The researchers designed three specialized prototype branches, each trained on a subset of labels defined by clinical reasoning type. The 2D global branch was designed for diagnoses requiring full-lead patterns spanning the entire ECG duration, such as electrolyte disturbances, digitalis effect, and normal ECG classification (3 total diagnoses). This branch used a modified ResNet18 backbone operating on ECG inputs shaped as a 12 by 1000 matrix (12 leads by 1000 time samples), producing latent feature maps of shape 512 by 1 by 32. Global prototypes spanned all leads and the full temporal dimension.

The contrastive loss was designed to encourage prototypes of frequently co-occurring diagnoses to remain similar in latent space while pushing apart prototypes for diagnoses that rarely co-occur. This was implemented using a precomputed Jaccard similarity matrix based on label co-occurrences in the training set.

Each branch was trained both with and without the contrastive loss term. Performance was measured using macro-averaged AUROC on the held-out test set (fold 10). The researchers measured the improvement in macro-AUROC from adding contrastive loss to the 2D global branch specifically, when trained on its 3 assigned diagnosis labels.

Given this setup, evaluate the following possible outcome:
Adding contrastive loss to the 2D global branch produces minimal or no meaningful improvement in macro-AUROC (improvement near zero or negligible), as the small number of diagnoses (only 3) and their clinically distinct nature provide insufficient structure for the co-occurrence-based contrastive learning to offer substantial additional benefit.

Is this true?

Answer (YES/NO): NO